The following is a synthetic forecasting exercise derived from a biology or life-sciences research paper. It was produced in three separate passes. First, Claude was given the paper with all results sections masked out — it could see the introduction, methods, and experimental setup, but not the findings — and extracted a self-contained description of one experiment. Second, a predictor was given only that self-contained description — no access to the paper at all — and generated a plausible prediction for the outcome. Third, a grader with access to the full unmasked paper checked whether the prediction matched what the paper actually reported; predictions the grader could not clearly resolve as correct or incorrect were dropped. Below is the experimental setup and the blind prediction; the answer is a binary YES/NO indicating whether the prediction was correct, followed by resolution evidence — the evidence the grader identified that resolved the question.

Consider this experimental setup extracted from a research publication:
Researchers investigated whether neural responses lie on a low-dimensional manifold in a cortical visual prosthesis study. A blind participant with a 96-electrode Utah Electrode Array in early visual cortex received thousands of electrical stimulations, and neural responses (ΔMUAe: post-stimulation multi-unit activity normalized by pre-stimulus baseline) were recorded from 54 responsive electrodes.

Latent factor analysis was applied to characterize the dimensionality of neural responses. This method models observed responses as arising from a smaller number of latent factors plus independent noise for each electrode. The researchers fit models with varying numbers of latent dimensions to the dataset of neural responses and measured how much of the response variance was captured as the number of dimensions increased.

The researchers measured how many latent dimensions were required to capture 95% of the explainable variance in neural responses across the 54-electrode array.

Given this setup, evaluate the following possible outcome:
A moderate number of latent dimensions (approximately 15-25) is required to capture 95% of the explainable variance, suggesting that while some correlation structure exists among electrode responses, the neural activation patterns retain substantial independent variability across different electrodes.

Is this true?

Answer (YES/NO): NO